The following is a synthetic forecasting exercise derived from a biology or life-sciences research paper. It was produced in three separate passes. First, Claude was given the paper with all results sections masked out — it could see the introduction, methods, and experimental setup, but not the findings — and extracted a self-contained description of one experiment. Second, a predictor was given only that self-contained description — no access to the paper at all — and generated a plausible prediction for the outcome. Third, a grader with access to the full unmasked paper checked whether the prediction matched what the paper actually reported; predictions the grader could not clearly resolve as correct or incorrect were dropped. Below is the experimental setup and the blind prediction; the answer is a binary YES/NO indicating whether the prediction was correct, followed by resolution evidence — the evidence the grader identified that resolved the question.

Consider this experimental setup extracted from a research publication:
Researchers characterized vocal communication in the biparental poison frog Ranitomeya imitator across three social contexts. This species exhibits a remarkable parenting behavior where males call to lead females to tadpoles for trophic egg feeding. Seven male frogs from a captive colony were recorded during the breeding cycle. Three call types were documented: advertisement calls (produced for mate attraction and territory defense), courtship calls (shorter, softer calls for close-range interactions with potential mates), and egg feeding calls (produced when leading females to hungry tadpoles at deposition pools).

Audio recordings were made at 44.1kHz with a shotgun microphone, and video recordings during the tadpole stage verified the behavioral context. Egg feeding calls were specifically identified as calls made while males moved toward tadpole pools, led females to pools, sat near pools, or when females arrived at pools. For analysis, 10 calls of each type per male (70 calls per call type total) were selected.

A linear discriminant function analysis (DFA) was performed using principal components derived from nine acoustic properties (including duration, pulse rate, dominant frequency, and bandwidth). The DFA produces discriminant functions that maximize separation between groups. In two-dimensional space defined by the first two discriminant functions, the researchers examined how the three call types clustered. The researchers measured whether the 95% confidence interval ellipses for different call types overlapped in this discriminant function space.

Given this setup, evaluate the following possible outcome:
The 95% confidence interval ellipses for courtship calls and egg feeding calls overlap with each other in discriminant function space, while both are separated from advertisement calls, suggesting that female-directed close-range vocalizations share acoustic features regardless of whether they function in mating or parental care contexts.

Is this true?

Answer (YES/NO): NO